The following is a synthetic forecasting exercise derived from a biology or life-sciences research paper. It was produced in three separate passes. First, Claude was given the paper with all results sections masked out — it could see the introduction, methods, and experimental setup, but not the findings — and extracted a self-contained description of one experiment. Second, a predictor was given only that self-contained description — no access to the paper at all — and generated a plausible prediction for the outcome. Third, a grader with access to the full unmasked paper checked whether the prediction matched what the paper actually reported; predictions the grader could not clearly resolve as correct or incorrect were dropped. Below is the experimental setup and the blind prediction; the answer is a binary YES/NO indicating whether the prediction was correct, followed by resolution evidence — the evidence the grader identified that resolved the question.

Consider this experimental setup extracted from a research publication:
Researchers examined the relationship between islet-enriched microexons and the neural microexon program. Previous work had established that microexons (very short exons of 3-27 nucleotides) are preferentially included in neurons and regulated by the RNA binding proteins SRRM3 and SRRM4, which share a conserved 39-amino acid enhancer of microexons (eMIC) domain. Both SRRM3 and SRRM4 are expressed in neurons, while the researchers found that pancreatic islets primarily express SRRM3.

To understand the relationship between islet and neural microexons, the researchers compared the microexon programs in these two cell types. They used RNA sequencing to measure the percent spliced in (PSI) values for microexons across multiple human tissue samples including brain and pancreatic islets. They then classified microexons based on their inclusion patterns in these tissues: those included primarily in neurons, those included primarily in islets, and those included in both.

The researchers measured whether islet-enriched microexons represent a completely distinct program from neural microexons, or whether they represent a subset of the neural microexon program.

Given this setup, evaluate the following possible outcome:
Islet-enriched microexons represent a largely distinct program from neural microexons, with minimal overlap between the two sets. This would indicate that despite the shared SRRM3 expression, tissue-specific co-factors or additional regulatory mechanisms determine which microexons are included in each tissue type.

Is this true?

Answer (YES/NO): NO